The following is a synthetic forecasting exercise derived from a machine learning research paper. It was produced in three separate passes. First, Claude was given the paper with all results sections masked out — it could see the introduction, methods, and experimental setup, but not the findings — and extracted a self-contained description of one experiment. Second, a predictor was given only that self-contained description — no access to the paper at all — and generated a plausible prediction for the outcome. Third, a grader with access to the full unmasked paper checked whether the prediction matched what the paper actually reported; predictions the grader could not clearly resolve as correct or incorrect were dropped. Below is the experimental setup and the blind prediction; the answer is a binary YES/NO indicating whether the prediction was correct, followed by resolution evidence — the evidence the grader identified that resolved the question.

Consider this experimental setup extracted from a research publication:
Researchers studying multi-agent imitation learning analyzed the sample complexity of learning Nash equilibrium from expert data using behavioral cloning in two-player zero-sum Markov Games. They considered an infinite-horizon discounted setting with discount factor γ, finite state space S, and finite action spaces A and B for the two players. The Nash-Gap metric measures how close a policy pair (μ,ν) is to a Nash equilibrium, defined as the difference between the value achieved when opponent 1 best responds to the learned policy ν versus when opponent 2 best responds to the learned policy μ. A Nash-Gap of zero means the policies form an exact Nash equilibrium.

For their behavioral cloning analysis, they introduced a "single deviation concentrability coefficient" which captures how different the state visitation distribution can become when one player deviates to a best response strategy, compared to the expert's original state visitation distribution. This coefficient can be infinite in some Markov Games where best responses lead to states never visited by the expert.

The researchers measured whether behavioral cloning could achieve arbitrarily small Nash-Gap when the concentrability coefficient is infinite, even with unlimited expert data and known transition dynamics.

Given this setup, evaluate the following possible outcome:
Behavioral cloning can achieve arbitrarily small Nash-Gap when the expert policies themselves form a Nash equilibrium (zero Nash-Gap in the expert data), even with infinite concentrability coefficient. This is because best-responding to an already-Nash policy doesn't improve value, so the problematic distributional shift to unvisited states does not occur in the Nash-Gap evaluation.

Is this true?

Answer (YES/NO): NO